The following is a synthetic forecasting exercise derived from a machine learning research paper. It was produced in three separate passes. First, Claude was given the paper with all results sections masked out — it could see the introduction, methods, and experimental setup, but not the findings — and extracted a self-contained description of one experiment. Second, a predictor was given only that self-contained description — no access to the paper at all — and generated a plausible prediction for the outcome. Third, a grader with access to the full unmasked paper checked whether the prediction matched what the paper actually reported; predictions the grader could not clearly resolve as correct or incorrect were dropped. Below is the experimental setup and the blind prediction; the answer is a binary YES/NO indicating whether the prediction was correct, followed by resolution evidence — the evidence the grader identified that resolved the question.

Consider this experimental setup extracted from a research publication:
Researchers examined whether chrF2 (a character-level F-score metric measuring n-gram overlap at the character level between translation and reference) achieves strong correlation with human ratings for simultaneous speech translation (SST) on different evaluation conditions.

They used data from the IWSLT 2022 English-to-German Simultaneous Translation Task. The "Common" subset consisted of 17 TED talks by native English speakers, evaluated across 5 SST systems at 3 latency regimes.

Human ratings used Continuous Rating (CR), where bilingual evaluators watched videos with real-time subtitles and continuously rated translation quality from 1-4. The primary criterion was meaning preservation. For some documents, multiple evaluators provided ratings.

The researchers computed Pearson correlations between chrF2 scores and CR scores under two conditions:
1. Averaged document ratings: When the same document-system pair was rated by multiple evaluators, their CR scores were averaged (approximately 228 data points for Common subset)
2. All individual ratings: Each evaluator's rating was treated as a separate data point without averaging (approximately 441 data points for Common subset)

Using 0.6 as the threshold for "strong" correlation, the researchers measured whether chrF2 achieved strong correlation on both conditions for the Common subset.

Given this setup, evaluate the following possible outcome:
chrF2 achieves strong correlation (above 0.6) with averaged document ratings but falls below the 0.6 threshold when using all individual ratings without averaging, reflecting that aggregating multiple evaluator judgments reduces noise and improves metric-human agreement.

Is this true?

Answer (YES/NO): YES